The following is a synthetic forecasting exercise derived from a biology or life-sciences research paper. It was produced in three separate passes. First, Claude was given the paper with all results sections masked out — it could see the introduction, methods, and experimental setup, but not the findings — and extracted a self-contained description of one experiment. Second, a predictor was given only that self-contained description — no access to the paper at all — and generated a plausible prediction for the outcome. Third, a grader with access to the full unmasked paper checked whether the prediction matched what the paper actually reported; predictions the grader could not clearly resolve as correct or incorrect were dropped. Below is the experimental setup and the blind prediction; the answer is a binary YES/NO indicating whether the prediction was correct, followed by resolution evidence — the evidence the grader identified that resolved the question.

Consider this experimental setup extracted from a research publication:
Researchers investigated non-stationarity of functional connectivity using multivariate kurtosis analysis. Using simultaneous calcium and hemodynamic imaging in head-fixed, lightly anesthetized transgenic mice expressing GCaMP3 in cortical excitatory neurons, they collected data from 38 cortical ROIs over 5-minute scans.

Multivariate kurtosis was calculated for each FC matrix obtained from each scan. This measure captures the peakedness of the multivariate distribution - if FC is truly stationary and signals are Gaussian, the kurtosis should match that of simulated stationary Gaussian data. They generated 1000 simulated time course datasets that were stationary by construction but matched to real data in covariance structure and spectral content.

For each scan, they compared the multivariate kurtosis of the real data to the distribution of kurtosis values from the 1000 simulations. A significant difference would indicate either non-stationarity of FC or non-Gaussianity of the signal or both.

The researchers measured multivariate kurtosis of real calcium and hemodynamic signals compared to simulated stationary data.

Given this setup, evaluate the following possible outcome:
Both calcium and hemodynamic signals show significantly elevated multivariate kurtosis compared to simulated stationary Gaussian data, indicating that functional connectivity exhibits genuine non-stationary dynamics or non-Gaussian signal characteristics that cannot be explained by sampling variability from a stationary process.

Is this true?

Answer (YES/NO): YES